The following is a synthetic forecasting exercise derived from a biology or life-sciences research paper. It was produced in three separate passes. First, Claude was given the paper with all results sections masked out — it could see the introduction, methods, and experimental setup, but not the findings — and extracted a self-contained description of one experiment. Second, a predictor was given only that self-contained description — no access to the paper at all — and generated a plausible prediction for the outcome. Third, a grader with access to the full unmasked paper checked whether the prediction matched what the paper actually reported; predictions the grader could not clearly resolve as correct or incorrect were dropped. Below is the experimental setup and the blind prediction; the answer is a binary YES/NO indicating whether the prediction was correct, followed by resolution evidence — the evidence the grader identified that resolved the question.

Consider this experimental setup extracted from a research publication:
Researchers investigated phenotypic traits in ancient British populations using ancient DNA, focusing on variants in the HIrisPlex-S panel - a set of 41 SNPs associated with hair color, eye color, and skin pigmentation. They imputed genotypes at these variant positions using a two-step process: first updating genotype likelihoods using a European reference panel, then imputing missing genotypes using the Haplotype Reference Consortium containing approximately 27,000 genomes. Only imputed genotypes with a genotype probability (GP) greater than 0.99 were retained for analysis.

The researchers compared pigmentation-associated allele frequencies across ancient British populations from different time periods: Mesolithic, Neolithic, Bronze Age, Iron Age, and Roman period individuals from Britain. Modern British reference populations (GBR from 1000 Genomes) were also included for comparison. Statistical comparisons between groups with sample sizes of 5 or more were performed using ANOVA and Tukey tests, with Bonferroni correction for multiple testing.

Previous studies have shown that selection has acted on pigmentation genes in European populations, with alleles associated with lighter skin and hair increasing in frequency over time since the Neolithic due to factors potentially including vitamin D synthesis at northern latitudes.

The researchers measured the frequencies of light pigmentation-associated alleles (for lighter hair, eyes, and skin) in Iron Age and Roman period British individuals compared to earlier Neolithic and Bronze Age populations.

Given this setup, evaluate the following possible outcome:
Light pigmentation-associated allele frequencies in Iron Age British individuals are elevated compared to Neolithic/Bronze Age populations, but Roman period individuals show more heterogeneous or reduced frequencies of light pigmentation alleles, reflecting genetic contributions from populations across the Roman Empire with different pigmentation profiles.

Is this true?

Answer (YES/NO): NO